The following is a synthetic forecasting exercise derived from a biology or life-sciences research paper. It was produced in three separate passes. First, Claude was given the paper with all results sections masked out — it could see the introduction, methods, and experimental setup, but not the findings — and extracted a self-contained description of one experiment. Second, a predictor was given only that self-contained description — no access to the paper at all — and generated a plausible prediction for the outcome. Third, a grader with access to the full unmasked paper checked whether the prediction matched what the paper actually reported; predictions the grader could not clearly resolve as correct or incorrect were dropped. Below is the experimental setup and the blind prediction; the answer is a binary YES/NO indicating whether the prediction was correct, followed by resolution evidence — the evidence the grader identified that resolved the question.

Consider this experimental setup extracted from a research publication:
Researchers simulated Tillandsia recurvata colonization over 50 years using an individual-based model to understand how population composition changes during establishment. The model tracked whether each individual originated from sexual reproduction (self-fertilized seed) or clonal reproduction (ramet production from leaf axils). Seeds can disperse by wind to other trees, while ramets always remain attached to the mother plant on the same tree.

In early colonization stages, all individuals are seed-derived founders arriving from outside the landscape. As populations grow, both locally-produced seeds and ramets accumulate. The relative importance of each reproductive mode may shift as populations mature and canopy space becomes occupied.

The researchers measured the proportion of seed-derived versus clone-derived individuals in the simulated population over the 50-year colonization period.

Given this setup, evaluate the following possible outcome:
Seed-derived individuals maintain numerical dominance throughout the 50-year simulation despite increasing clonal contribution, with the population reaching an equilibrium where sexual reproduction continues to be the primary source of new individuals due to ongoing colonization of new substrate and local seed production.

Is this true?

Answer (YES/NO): NO